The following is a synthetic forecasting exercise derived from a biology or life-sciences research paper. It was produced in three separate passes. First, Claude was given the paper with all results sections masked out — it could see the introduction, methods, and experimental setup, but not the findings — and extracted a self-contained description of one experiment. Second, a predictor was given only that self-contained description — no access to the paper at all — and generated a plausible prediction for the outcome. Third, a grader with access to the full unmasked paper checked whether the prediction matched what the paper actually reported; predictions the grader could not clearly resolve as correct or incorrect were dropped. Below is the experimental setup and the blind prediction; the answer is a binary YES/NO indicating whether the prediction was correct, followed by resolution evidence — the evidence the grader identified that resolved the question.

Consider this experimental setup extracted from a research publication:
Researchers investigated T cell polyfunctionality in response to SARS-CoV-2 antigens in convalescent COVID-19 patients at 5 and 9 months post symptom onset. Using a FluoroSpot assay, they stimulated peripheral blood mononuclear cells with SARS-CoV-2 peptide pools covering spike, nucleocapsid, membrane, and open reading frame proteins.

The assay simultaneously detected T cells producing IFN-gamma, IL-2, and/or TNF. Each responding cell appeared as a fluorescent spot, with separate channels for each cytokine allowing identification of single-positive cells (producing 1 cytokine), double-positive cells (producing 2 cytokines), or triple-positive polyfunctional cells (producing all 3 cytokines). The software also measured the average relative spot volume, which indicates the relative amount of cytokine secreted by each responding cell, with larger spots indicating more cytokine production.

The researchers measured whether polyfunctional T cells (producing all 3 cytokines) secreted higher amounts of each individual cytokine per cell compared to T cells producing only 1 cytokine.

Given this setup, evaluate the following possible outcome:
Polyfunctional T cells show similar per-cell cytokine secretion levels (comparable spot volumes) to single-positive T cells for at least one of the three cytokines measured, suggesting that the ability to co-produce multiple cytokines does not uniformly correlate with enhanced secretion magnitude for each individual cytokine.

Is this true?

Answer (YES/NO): NO